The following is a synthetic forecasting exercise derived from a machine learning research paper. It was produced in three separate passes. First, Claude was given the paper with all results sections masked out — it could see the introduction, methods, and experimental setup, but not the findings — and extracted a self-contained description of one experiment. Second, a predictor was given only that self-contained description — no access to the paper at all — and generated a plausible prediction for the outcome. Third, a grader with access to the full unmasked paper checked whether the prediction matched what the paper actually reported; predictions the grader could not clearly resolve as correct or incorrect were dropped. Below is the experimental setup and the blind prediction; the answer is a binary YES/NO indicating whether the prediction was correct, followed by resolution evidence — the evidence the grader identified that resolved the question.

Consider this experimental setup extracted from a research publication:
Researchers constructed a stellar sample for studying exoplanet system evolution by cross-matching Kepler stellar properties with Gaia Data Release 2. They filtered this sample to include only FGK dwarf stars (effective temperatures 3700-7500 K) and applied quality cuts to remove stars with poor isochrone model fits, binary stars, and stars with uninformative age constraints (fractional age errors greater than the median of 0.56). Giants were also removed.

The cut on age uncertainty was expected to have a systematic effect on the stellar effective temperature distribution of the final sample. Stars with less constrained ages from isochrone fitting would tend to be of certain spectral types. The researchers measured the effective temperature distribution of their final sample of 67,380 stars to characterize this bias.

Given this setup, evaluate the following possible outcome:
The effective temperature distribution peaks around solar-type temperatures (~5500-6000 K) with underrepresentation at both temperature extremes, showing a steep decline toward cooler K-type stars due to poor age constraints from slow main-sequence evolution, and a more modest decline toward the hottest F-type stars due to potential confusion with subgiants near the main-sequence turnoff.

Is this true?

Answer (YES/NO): NO